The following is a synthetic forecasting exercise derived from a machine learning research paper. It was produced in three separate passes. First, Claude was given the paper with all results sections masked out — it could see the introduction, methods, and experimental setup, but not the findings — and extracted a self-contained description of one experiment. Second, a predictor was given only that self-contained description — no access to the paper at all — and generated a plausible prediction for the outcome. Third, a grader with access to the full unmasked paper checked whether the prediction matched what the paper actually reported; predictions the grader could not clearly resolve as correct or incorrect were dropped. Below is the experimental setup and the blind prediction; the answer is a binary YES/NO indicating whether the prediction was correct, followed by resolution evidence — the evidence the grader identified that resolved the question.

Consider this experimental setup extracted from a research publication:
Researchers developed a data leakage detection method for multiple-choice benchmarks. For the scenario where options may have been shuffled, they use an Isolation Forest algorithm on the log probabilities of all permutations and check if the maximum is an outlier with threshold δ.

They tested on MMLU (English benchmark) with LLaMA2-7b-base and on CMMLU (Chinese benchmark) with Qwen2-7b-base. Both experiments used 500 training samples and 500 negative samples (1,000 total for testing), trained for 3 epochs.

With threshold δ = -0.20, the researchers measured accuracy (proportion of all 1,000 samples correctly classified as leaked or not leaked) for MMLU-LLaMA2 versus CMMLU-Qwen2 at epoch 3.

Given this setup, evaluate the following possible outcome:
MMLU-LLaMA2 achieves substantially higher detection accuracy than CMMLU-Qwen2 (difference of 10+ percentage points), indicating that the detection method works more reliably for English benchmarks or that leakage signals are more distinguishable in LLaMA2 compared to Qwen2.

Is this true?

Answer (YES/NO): NO